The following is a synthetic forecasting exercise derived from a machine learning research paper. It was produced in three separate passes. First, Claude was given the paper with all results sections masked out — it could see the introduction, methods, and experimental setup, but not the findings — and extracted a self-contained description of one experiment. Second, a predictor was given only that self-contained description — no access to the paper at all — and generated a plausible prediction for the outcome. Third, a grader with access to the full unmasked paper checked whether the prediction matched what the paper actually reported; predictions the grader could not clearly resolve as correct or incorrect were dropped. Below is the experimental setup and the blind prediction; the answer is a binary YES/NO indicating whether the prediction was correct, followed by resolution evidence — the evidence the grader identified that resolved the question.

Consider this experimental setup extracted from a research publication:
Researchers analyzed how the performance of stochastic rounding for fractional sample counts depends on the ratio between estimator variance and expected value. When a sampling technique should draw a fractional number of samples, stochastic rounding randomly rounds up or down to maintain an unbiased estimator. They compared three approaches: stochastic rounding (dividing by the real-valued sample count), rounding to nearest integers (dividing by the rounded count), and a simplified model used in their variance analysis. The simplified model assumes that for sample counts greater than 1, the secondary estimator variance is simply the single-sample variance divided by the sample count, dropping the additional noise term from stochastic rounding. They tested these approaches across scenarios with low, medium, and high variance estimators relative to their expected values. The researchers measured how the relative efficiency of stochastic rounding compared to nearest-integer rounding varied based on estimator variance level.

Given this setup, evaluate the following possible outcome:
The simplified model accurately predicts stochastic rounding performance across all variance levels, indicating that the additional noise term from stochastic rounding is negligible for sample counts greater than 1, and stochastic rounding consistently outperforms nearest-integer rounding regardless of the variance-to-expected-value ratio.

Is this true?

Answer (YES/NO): NO